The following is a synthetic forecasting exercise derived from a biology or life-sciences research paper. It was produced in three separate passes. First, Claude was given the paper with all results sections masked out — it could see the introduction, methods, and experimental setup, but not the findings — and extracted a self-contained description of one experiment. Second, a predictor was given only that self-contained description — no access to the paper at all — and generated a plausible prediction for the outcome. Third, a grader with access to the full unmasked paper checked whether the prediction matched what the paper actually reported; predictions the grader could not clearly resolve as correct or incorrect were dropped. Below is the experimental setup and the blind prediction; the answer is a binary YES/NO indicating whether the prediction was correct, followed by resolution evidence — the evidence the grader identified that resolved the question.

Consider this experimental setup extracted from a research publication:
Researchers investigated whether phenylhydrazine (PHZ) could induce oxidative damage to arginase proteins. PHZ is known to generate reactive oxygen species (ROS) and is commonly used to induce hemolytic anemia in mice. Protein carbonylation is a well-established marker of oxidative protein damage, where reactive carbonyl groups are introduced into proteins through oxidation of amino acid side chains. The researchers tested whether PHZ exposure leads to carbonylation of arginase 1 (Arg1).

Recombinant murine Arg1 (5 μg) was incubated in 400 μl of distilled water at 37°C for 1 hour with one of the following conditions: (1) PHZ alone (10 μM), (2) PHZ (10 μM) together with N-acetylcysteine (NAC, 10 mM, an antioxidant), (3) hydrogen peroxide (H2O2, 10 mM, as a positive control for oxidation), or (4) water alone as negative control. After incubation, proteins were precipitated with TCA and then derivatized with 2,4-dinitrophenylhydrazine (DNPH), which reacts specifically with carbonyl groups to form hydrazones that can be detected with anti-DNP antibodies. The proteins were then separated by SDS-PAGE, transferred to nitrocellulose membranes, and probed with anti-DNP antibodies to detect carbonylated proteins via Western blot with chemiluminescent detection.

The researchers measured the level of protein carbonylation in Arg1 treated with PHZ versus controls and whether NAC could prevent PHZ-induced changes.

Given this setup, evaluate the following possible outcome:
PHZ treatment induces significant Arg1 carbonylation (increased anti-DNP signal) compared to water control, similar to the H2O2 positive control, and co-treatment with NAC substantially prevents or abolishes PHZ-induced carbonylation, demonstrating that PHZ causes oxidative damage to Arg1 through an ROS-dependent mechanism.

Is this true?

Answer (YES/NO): YES